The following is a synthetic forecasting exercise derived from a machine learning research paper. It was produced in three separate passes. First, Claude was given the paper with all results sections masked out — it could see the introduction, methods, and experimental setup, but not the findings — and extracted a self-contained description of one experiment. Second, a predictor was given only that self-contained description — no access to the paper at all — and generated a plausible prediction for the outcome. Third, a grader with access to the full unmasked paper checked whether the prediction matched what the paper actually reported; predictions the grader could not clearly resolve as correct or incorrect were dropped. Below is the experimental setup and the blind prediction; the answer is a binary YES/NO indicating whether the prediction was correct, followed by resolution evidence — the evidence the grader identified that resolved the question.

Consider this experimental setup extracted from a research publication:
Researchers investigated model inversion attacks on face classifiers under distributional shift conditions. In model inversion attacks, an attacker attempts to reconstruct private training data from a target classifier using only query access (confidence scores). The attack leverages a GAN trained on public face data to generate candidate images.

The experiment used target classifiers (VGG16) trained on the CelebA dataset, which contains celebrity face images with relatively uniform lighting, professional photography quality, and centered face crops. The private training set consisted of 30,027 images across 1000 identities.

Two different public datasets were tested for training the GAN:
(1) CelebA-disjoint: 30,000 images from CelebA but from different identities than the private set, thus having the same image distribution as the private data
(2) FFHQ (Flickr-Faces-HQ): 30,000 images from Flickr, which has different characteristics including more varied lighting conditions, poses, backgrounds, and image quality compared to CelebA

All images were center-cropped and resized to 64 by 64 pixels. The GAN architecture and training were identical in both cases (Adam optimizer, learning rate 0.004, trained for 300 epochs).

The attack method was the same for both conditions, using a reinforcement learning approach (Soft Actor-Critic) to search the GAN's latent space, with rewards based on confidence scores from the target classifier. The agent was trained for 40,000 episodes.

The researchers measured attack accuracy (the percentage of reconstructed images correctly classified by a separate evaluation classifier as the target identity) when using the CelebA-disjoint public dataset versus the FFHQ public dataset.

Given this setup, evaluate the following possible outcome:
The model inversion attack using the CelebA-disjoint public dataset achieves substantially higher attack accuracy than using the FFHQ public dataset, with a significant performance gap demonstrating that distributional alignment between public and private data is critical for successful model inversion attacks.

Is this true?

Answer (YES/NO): YES